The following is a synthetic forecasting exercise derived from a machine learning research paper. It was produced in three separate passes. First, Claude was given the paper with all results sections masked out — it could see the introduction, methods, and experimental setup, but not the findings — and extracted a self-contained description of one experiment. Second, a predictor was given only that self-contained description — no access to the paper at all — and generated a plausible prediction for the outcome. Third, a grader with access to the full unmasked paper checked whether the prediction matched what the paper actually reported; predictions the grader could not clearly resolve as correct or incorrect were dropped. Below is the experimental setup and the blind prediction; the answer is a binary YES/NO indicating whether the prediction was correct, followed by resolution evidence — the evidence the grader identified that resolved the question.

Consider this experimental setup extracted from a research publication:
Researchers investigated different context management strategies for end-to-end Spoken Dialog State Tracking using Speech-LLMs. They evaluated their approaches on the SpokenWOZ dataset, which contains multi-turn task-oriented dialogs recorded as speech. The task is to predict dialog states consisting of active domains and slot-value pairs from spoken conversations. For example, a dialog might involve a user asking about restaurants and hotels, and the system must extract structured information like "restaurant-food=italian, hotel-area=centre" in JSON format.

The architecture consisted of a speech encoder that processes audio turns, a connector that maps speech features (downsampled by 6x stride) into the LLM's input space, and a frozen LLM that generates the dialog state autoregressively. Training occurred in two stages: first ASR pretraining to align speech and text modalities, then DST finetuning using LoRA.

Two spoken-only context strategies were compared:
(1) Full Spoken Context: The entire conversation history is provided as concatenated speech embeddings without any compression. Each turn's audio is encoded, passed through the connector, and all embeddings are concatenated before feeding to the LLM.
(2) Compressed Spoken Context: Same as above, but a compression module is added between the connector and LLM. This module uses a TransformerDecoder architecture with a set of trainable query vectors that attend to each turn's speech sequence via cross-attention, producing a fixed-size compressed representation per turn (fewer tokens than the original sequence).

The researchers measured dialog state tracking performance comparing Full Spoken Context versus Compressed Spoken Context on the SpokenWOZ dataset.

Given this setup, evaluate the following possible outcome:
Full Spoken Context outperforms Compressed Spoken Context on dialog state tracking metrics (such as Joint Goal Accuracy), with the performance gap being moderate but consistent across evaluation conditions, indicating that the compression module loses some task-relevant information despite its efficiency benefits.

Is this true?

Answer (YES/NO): YES